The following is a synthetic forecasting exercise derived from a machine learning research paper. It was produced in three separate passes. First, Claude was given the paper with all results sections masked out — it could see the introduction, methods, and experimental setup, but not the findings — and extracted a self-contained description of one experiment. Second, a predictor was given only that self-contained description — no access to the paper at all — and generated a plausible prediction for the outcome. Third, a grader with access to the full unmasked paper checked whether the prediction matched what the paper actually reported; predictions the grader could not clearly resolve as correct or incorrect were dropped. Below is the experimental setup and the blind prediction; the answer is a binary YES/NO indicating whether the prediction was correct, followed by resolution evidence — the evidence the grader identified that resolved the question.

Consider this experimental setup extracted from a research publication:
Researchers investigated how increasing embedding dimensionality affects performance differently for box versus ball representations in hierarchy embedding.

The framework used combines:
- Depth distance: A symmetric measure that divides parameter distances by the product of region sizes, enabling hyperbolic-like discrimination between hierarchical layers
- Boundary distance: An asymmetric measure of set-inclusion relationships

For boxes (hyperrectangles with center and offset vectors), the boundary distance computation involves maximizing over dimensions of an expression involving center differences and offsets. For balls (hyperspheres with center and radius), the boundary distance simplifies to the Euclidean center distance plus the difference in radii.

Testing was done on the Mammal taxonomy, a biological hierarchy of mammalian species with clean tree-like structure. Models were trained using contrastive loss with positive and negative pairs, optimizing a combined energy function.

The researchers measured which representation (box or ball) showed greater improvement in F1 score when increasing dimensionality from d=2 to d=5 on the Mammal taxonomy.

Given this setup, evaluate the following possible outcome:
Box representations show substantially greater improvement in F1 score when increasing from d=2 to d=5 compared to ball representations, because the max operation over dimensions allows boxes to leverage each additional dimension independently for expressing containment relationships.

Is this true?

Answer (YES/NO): NO